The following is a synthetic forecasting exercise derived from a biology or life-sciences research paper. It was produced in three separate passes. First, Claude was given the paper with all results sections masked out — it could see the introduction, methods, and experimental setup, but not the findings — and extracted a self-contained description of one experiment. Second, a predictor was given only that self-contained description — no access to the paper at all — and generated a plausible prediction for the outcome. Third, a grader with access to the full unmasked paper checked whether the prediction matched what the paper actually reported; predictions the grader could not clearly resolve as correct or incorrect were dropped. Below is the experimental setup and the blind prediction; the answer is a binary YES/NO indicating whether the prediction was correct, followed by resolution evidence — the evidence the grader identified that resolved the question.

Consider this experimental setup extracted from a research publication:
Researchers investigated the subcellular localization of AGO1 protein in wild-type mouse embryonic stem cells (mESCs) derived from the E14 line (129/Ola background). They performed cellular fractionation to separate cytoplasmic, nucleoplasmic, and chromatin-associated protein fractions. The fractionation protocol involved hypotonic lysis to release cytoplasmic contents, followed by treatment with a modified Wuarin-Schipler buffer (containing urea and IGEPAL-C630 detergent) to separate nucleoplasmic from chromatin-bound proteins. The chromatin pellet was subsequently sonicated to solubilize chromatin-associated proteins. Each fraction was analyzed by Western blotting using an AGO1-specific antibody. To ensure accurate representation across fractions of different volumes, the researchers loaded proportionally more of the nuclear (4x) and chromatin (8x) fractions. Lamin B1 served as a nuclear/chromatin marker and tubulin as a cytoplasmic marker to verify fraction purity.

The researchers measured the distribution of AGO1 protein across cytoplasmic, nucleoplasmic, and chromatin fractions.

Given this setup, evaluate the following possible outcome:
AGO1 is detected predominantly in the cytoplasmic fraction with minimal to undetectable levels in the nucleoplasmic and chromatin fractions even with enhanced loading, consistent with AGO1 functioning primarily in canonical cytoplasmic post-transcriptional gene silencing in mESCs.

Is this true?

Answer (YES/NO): NO